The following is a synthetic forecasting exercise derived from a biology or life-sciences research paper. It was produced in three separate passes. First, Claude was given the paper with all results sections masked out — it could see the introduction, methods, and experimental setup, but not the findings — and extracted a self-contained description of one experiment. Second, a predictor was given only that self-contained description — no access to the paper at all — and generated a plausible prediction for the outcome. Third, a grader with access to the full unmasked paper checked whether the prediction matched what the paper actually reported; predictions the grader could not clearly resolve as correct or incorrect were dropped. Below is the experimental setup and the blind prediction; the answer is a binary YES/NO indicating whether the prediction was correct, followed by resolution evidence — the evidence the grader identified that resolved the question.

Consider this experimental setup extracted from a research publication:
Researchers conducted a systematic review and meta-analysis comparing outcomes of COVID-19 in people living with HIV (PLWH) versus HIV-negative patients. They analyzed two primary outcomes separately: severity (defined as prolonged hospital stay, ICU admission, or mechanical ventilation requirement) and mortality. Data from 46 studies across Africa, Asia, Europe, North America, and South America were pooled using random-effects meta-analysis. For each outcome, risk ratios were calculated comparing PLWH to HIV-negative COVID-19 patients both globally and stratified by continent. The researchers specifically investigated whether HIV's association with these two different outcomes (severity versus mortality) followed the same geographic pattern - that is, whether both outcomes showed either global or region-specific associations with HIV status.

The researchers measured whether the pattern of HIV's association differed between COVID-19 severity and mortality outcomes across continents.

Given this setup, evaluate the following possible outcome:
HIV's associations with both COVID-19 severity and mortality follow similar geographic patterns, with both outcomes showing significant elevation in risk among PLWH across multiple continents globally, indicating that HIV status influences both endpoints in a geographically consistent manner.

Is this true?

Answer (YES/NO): NO